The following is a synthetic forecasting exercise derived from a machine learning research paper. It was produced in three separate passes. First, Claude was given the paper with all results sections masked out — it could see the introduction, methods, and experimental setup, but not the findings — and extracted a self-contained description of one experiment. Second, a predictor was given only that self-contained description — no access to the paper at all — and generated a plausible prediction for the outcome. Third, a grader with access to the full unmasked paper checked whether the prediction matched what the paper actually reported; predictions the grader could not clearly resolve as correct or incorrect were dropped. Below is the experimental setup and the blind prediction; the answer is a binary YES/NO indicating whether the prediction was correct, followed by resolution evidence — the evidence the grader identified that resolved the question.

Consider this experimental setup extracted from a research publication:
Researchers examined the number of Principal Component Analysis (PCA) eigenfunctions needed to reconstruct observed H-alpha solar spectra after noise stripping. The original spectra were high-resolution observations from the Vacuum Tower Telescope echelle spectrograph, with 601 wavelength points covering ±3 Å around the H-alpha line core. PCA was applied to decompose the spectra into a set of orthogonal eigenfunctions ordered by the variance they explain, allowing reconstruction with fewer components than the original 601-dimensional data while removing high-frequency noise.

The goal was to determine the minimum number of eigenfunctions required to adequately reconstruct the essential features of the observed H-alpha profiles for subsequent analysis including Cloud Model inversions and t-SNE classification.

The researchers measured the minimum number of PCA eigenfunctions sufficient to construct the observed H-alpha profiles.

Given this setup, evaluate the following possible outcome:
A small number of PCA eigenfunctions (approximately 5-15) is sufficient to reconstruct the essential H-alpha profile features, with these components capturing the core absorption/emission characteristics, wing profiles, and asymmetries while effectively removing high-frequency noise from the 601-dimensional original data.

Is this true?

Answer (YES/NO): YES